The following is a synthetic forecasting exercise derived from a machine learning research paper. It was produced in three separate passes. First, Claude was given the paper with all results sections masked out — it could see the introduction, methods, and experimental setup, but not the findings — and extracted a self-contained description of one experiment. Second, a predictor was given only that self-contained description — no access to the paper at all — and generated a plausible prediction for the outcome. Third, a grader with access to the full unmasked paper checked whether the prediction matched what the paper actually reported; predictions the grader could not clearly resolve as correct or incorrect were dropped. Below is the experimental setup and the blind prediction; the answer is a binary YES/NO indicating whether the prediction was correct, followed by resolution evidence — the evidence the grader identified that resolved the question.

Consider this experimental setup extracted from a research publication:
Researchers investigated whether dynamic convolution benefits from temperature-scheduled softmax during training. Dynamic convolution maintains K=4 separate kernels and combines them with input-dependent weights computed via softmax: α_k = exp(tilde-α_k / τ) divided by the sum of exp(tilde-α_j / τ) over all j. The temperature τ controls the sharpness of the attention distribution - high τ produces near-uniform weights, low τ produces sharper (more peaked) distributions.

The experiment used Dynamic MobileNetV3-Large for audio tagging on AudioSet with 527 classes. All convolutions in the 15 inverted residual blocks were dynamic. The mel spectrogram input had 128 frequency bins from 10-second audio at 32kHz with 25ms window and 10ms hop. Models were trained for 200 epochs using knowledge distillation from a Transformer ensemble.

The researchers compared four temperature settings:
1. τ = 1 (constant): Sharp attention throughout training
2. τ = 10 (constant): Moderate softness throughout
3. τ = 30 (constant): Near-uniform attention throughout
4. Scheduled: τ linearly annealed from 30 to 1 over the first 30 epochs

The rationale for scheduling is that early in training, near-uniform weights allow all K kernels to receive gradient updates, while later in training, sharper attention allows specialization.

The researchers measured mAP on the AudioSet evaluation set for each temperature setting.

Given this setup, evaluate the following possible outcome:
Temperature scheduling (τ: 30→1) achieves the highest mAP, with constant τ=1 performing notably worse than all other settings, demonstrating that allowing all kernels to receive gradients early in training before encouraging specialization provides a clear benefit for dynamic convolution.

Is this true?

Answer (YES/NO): NO